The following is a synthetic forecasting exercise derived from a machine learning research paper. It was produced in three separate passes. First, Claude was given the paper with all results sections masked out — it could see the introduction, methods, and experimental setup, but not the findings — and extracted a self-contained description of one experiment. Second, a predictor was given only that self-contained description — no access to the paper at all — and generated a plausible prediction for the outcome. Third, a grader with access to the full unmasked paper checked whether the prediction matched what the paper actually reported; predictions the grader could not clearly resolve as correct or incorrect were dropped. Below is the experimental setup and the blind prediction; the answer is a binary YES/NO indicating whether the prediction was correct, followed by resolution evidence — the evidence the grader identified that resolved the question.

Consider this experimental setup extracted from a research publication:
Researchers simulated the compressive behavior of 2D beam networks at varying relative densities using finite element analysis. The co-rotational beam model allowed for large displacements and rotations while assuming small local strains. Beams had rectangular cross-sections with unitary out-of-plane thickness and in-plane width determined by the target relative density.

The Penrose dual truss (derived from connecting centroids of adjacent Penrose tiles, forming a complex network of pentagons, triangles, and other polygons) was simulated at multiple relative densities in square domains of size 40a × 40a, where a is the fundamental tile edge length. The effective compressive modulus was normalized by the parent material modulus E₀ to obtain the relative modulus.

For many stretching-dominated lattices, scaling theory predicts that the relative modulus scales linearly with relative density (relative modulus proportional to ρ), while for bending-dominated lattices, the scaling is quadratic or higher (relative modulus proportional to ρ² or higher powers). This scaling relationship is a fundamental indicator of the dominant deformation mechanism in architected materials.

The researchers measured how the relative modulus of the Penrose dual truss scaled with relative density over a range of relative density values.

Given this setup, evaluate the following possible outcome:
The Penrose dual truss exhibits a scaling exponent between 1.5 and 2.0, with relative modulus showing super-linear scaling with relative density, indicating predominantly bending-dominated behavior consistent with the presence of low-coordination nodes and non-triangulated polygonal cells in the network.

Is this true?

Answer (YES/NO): NO